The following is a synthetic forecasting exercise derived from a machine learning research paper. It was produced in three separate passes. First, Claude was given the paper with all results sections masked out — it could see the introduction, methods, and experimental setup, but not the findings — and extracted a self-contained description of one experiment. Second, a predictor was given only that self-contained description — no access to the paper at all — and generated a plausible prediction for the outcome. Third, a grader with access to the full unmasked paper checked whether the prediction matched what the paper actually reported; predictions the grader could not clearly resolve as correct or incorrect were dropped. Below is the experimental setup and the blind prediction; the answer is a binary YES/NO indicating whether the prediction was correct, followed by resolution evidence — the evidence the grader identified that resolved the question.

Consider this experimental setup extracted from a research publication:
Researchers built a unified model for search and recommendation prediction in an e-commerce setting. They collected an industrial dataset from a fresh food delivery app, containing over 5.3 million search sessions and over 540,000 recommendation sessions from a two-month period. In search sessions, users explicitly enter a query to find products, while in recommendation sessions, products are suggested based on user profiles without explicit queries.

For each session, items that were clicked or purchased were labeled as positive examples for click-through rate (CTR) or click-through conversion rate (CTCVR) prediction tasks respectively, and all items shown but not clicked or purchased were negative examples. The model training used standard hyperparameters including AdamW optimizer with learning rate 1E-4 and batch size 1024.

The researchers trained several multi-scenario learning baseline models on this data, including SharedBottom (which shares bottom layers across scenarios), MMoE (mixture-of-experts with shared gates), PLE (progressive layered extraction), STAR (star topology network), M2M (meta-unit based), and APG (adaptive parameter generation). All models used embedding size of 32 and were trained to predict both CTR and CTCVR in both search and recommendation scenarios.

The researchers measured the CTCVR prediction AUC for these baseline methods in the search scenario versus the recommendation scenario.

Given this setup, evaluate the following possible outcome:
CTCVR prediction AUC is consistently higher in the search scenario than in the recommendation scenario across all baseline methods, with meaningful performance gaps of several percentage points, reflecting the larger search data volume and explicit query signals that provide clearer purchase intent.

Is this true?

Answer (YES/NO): YES